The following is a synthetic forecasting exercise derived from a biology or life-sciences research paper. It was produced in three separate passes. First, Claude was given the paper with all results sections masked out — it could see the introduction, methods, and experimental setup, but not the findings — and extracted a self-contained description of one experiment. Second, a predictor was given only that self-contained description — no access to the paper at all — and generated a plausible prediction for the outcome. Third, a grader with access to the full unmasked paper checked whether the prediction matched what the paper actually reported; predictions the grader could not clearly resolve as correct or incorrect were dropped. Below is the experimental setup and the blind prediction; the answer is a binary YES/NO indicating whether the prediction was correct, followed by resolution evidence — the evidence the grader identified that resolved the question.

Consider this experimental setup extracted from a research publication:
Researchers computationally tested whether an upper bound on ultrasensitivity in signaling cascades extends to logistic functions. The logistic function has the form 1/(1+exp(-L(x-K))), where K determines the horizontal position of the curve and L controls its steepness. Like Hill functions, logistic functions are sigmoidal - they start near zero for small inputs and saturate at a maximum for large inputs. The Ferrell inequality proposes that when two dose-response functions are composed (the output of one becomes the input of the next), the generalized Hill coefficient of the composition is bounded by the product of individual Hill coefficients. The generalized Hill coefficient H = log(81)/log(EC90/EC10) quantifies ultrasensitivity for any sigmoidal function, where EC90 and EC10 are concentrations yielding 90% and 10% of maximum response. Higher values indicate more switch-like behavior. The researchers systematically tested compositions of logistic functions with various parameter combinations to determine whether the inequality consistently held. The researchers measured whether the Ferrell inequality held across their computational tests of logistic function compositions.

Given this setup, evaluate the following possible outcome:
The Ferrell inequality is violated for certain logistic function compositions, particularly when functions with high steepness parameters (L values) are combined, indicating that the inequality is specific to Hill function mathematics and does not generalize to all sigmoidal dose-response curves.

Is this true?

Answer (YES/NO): NO